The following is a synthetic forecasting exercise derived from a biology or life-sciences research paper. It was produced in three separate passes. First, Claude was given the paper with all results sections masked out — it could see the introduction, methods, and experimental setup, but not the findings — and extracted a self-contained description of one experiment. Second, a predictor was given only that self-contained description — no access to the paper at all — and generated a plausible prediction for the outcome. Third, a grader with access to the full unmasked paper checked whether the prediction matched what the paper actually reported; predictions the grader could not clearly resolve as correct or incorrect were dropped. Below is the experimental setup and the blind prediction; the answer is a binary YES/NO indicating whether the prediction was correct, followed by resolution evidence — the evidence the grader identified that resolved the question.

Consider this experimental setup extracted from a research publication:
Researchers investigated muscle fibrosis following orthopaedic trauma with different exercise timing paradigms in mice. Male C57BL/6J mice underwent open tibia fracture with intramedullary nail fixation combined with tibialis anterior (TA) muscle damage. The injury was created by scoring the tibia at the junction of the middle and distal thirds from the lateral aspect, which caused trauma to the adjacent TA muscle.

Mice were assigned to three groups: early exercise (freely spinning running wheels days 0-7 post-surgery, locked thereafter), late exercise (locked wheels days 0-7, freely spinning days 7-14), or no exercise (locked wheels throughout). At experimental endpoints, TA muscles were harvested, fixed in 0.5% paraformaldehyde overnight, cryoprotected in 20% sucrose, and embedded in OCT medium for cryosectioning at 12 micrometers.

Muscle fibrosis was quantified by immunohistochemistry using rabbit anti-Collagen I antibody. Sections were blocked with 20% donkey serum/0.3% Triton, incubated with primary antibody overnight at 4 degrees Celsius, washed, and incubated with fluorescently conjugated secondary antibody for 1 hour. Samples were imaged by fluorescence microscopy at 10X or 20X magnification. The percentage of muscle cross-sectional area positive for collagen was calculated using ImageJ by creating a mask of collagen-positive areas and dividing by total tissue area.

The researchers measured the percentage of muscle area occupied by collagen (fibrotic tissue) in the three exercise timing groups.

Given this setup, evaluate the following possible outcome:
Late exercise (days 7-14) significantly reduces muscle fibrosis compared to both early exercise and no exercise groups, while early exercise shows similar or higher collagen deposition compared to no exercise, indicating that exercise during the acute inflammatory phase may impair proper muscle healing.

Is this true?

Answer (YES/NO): YES